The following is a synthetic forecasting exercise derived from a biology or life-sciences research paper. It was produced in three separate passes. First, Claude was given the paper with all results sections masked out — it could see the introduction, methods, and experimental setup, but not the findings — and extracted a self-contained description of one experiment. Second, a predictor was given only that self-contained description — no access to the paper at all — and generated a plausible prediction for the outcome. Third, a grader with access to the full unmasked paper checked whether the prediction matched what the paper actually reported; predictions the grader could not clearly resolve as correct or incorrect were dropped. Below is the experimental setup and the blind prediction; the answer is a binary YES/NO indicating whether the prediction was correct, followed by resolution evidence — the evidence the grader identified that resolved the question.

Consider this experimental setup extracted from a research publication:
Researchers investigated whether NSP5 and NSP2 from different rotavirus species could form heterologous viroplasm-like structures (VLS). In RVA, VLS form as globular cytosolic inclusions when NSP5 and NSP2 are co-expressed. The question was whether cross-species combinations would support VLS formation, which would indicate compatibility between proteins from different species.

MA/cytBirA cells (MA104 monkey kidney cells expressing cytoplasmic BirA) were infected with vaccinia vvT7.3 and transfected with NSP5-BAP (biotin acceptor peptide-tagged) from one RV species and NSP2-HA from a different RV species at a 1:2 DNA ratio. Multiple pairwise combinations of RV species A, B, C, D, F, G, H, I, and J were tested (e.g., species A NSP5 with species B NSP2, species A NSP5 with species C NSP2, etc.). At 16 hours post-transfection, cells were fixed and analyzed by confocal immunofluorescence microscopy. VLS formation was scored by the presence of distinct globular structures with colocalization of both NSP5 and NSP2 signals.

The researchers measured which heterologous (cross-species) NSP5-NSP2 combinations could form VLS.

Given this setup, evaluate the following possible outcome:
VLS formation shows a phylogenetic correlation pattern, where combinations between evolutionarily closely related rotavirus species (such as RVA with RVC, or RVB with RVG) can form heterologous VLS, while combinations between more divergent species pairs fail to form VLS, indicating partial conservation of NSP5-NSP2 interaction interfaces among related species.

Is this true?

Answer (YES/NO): YES